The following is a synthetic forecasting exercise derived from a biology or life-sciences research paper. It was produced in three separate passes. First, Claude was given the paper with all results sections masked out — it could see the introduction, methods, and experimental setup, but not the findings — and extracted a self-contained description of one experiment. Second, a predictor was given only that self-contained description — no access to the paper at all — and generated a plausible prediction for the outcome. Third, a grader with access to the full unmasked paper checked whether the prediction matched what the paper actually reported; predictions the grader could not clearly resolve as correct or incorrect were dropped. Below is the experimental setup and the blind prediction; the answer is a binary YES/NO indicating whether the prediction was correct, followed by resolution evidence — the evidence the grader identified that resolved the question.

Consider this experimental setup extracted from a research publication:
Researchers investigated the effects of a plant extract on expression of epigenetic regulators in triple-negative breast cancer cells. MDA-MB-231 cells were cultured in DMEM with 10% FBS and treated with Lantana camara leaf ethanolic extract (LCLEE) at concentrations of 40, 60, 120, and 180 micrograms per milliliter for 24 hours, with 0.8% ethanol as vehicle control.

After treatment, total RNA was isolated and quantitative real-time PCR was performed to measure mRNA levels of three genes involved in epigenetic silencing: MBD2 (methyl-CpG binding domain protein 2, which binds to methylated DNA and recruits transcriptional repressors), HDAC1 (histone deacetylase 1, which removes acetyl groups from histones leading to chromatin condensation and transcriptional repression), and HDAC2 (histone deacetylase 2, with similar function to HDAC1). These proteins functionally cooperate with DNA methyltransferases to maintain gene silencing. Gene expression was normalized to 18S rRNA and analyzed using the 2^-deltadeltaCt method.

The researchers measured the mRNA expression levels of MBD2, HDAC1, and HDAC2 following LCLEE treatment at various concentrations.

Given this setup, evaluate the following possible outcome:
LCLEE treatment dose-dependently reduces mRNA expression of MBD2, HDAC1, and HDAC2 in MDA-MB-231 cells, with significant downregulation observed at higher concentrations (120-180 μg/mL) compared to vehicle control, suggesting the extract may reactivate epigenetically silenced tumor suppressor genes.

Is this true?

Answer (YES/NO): NO